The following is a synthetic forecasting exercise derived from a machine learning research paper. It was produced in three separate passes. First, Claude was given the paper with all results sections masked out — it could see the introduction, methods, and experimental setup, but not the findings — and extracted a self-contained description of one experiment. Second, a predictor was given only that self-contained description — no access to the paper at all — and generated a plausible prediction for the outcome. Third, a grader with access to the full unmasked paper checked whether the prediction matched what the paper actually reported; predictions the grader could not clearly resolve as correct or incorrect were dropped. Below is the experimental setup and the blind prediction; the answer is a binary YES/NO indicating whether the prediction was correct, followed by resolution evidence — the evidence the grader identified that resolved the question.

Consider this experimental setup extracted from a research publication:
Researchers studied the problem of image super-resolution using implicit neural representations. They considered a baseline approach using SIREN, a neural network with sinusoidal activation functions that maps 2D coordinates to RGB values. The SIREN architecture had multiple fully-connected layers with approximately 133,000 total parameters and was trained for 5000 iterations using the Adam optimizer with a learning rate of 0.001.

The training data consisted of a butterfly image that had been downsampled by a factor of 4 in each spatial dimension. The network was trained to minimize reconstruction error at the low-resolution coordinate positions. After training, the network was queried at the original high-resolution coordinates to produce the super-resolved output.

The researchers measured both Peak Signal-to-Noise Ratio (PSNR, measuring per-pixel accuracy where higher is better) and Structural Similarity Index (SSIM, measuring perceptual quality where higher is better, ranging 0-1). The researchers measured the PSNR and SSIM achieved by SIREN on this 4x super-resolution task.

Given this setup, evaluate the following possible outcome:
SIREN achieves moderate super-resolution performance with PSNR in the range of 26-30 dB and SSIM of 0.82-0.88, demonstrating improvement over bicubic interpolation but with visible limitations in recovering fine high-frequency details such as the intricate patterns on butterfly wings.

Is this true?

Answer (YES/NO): NO